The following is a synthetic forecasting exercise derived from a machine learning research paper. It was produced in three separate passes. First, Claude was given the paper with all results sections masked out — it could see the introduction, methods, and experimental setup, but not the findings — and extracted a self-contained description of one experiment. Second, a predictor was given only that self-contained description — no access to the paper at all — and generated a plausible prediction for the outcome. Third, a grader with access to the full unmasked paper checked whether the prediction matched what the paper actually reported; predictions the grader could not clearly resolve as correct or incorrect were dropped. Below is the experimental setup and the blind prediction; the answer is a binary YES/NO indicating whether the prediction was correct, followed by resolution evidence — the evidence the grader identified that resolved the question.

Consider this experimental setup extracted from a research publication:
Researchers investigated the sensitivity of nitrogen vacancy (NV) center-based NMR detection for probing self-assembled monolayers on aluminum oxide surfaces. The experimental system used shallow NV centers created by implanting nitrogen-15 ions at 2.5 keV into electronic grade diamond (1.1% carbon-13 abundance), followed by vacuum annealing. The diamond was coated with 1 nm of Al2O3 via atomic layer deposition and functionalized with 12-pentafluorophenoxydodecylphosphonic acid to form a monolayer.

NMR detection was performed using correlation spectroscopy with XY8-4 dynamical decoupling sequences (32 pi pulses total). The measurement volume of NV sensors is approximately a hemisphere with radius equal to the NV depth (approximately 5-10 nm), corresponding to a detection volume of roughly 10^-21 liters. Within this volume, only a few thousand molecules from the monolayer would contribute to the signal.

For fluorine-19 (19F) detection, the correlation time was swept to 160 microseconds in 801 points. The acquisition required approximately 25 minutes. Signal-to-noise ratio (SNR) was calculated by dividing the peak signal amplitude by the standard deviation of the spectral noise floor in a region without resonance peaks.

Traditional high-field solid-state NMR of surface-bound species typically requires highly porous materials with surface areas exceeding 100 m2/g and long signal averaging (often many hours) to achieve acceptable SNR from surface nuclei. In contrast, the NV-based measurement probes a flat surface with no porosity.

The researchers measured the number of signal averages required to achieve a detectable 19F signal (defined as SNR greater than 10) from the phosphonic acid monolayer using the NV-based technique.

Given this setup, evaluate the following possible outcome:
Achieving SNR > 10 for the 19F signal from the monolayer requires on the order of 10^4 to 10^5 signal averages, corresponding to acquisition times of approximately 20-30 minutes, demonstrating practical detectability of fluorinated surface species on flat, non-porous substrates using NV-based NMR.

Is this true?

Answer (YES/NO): NO